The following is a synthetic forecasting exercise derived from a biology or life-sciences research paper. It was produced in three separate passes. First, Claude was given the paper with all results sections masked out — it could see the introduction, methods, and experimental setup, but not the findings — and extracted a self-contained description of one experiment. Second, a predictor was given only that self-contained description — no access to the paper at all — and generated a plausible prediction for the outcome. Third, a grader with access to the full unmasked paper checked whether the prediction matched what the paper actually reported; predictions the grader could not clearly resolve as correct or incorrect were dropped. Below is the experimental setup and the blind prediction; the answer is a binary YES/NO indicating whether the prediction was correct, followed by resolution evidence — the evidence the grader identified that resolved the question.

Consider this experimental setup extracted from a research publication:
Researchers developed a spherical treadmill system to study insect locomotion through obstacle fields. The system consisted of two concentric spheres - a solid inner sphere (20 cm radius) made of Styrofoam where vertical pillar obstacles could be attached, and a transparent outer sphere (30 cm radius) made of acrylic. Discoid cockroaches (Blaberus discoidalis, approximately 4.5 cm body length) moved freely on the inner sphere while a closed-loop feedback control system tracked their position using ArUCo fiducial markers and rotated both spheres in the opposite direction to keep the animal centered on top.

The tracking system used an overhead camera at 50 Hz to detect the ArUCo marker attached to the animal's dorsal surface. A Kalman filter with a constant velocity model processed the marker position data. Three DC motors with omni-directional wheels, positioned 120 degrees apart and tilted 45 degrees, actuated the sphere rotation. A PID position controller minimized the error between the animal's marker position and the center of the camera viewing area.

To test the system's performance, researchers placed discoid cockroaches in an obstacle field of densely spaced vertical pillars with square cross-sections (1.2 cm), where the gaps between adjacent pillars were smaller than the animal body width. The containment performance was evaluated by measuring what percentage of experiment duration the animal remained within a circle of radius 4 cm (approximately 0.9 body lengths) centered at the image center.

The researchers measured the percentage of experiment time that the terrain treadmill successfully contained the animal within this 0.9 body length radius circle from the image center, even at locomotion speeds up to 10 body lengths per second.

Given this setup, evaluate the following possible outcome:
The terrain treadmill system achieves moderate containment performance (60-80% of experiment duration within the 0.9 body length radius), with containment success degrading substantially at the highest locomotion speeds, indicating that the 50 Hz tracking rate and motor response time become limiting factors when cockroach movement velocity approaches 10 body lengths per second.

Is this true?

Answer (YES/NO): NO